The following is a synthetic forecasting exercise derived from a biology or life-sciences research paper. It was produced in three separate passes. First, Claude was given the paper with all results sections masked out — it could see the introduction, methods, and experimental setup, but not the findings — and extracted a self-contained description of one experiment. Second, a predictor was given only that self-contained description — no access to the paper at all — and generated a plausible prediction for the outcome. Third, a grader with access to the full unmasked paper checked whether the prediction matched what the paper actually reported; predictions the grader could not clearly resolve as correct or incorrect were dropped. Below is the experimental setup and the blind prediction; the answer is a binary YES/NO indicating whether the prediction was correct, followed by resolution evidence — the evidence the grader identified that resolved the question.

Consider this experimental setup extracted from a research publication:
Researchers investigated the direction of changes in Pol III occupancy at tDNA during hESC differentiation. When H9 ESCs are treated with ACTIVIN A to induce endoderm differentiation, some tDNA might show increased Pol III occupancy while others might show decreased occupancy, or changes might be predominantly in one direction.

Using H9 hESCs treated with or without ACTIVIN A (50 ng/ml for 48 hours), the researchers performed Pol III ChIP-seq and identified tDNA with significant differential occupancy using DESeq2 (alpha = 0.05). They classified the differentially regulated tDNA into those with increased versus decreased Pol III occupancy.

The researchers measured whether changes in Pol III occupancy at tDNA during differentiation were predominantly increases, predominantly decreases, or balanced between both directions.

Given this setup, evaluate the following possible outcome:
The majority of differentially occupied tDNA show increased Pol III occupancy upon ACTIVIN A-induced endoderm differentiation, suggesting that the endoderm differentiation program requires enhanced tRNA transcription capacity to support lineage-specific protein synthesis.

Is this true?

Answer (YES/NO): YES